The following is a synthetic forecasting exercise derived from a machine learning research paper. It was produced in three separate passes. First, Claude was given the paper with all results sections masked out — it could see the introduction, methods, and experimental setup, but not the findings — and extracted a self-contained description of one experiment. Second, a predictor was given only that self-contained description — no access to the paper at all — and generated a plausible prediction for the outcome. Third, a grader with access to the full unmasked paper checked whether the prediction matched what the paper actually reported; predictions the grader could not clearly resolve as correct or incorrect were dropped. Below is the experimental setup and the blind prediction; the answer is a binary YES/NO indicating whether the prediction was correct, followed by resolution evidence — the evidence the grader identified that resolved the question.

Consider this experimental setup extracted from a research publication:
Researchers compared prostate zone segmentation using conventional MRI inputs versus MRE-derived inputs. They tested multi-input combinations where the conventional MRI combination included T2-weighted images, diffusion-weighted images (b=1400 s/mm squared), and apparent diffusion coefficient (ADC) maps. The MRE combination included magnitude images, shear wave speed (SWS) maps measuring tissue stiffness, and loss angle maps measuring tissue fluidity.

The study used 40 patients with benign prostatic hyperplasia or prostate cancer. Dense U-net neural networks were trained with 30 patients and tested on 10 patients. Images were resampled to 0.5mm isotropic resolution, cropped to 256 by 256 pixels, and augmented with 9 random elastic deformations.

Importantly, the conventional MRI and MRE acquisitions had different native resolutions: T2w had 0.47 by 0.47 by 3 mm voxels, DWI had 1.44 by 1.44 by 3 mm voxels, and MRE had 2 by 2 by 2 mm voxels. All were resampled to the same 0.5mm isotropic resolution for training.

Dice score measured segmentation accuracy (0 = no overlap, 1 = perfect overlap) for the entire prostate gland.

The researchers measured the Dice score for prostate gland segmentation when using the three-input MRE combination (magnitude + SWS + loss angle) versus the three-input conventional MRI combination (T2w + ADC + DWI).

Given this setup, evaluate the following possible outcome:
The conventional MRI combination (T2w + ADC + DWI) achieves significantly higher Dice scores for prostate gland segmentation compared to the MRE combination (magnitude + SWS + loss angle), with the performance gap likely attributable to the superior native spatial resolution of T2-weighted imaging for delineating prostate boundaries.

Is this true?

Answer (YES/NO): NO